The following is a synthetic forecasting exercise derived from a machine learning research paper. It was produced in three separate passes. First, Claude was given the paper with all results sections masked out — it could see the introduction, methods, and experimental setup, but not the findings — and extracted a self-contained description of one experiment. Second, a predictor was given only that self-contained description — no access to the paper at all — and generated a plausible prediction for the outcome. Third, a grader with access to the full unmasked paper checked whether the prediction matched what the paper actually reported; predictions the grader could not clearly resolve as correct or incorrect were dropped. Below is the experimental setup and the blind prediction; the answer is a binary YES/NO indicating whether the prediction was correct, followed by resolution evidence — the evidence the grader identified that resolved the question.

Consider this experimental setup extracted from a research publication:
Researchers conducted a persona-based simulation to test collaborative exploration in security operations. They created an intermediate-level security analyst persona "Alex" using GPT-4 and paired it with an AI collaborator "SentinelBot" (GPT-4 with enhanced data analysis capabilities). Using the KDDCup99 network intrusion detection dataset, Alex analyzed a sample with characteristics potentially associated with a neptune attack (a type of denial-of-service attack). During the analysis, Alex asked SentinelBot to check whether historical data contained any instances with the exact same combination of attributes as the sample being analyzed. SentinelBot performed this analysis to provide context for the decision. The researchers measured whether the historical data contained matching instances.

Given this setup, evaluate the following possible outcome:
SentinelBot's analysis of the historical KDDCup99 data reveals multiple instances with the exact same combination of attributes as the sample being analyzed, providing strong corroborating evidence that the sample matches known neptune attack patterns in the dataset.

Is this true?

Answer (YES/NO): NO